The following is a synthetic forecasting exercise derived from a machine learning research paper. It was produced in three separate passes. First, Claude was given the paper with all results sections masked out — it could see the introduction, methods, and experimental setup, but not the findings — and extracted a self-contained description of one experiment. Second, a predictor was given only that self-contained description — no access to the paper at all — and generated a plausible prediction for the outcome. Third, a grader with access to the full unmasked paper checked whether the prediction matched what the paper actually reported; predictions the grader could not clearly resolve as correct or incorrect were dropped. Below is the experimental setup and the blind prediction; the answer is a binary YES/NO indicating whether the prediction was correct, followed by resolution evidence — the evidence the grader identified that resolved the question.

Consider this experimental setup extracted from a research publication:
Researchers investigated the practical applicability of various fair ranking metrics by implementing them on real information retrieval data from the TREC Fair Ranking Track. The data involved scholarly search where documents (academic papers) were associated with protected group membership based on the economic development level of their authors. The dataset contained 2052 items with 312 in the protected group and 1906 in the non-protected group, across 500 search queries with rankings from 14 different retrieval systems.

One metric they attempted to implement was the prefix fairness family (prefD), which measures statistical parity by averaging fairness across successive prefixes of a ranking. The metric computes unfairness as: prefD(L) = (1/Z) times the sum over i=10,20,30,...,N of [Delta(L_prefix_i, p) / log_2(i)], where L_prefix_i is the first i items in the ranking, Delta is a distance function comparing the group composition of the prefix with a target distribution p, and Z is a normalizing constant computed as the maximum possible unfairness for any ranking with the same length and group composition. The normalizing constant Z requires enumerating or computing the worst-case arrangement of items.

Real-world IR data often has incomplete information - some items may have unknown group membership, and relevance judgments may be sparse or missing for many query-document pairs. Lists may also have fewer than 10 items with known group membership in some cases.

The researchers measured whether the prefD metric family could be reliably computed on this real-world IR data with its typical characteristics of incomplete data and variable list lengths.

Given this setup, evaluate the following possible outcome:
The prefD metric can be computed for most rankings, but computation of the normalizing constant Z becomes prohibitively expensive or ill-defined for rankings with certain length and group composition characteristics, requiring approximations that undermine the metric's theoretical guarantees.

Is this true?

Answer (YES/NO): NO